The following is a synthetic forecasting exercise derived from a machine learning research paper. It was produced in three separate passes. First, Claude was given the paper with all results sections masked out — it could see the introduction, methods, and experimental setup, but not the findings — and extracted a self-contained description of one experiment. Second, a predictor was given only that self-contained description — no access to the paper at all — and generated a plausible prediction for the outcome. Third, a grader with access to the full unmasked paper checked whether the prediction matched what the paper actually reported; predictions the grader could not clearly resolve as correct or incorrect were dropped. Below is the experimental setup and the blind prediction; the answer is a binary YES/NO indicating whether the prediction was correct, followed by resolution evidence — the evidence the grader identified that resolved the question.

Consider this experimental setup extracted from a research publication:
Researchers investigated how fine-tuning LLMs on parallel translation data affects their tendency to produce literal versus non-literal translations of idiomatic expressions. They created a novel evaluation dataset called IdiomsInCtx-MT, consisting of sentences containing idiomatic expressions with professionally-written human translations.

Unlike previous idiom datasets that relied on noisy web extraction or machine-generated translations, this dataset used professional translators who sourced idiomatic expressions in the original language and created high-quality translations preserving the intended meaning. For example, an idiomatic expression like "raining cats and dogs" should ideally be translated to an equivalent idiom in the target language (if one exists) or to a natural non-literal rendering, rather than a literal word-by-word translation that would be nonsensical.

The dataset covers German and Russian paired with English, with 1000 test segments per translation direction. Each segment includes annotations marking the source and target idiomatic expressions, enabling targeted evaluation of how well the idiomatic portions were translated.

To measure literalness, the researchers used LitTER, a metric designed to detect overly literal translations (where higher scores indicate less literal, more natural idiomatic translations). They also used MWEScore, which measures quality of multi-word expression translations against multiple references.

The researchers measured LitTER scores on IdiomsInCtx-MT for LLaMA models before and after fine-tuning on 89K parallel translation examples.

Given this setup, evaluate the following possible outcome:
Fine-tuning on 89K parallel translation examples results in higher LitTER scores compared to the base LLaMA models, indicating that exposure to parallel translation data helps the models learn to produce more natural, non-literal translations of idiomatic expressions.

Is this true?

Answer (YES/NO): NO